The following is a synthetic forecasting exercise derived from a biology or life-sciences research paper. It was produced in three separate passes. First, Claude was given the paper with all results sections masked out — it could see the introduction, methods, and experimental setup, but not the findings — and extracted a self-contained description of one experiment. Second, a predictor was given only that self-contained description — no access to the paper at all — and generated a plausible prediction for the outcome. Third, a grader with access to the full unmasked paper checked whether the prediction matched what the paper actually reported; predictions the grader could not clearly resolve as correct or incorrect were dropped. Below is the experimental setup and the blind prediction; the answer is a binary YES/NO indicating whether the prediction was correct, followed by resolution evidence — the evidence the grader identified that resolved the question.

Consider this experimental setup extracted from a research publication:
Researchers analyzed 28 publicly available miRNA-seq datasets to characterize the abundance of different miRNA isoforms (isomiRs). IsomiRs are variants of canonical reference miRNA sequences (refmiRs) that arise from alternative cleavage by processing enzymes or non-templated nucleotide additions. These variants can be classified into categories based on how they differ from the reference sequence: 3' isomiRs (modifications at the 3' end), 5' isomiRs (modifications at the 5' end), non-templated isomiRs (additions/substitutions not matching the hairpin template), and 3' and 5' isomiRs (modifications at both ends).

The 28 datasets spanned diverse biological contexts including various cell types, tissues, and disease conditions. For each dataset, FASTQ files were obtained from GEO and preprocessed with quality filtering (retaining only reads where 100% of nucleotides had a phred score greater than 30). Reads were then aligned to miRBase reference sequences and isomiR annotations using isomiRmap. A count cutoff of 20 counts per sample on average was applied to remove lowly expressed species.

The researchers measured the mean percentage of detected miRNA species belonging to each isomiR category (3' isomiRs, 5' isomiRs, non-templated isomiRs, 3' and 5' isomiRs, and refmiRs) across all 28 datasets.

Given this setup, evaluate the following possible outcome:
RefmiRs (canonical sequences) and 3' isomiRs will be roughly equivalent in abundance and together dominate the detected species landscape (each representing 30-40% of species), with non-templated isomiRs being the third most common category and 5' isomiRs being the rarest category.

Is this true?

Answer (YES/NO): NO